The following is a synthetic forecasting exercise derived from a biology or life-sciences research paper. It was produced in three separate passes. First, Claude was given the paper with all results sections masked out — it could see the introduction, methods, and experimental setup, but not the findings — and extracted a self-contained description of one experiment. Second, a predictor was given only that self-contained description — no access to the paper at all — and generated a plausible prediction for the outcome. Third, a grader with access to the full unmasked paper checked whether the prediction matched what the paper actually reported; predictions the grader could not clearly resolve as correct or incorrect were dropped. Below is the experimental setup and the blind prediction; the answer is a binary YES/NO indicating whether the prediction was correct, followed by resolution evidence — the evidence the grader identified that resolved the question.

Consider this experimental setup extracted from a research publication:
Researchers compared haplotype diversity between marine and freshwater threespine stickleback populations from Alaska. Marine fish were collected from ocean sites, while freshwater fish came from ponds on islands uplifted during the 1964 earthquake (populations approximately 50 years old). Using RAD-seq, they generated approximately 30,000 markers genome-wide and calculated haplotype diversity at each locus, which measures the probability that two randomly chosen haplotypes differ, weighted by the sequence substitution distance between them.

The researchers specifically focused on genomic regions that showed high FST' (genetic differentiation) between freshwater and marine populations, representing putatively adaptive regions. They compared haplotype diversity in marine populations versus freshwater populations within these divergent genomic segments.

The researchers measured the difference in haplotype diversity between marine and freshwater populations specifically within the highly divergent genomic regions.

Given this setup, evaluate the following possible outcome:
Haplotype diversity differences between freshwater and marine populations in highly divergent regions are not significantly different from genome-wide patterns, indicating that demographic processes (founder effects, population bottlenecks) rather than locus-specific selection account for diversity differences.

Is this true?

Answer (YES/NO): NO